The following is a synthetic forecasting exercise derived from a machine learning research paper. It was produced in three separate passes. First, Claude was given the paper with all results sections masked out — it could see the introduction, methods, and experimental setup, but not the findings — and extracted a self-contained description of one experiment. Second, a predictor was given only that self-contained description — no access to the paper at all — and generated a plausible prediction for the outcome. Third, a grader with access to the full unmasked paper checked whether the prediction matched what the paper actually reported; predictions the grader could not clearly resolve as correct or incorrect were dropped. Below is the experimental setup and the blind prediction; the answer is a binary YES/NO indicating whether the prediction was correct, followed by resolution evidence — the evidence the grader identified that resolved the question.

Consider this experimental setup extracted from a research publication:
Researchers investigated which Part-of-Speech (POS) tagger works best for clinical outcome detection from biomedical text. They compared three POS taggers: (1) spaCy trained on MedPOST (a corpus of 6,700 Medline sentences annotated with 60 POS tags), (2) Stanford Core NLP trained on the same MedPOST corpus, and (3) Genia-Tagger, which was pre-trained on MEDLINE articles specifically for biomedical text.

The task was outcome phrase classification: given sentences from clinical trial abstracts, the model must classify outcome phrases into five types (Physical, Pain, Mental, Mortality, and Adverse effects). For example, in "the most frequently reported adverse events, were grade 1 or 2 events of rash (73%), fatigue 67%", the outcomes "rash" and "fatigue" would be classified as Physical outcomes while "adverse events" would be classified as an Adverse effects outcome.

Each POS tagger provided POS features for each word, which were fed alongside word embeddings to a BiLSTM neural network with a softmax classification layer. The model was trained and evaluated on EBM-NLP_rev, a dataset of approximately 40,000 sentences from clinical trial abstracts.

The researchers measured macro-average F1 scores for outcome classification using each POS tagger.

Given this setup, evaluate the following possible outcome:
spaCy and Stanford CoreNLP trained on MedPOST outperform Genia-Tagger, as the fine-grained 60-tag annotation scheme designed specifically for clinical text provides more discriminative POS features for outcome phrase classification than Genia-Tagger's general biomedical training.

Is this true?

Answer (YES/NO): YES